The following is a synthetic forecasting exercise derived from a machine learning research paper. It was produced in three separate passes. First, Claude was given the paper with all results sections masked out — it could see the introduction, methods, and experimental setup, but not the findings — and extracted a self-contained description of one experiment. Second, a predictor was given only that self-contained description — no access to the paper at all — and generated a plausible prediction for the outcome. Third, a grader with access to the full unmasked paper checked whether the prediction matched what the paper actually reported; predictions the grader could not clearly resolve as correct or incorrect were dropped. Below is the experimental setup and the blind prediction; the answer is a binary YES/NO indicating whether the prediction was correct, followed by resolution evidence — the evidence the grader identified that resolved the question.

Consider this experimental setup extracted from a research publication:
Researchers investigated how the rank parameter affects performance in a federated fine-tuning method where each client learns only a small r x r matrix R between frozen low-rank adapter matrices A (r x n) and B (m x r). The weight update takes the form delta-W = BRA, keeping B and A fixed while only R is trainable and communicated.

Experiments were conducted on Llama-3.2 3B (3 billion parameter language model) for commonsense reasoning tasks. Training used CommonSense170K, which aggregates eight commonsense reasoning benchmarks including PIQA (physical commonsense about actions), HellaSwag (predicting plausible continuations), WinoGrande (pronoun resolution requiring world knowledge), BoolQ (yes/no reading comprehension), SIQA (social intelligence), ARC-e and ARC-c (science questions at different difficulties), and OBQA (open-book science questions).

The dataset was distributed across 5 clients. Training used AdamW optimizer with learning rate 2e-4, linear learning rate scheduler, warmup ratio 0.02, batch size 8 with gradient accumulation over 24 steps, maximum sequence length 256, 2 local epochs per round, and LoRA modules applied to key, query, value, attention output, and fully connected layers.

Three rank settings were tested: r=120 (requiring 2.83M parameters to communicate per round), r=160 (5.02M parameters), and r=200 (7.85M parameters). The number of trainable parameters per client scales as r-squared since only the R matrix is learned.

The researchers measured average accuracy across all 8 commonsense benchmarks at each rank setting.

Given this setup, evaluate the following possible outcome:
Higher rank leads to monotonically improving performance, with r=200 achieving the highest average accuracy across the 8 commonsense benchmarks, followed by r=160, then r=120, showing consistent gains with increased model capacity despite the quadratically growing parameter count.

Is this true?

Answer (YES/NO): YES